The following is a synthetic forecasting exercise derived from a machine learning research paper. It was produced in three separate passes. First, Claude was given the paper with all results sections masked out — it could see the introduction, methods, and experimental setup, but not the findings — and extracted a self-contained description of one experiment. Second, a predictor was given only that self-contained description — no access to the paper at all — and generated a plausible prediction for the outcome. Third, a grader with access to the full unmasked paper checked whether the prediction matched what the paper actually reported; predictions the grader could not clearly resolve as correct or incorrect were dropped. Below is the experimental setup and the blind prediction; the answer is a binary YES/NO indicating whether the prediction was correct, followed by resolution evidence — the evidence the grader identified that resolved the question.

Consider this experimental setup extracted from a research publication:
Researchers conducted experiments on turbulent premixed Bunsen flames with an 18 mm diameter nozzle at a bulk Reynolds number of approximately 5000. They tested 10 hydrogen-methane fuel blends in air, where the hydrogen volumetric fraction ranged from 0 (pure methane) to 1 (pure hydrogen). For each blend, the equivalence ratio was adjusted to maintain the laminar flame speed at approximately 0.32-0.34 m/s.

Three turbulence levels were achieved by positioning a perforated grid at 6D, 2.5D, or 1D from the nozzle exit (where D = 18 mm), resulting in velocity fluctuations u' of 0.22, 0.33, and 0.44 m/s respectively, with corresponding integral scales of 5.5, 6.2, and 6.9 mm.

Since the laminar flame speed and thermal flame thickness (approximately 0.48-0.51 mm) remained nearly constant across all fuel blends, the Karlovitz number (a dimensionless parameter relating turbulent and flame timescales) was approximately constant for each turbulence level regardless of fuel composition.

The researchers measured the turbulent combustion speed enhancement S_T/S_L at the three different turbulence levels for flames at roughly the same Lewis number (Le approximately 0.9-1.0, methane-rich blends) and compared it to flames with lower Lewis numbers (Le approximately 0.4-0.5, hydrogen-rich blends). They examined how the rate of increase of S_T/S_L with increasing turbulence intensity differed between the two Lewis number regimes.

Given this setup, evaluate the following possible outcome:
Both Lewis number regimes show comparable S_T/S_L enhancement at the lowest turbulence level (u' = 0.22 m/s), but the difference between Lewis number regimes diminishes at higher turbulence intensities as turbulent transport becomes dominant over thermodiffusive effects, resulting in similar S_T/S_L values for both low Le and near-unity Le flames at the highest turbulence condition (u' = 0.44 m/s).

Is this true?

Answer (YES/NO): NO